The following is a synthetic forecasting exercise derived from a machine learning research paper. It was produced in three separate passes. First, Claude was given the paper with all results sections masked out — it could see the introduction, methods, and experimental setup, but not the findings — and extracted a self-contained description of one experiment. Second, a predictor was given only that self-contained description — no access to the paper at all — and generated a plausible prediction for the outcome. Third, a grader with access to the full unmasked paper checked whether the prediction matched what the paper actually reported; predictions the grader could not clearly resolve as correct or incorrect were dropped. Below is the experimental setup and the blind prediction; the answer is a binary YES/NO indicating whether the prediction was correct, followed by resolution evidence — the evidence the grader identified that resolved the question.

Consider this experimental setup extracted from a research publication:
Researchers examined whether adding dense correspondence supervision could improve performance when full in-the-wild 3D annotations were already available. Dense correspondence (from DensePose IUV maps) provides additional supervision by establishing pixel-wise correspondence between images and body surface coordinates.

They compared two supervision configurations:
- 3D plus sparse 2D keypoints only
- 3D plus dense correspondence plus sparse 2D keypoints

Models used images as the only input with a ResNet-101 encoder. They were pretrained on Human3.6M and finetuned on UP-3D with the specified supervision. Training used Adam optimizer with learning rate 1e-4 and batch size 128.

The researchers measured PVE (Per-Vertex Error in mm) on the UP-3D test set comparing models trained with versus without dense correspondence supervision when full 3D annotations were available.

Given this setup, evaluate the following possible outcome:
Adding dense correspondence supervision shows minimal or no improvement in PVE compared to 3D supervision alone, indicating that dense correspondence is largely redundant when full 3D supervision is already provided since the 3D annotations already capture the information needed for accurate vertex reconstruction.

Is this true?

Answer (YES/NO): NO